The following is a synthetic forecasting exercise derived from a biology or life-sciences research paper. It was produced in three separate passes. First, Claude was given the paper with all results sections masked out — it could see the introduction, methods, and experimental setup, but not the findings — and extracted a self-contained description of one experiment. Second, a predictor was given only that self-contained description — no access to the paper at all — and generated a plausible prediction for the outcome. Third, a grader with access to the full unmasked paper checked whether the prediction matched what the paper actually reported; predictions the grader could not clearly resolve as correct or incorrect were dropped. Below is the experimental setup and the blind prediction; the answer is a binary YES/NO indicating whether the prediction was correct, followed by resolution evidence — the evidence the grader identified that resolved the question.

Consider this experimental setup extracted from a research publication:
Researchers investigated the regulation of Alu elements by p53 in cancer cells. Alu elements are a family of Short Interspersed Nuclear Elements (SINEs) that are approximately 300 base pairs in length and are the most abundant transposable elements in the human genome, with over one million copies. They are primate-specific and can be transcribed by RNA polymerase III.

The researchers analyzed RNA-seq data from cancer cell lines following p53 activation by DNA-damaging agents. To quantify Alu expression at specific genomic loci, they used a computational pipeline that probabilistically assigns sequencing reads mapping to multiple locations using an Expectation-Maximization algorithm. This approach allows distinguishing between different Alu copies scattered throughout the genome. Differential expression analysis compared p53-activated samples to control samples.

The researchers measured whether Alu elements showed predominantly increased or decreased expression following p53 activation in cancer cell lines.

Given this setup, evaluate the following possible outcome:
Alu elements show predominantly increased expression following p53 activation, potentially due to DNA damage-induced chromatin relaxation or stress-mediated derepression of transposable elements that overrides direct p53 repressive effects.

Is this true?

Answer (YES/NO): NO